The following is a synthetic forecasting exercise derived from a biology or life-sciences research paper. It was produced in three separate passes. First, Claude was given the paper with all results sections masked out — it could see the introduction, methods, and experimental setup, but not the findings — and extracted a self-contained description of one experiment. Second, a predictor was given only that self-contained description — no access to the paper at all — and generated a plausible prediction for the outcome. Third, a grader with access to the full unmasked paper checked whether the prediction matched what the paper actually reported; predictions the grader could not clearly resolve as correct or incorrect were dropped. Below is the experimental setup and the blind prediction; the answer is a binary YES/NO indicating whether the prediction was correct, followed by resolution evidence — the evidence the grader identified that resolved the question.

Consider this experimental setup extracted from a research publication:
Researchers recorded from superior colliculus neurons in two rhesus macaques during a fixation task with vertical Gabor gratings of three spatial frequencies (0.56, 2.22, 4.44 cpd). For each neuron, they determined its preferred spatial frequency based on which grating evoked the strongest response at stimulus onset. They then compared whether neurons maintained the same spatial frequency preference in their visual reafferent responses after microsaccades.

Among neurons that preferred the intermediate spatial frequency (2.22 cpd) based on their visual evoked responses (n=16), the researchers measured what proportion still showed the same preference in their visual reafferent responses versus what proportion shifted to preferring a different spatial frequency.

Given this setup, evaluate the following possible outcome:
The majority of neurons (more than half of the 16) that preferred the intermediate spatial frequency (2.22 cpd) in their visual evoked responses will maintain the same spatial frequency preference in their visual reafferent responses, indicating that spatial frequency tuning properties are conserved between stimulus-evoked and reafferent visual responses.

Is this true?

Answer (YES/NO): NO